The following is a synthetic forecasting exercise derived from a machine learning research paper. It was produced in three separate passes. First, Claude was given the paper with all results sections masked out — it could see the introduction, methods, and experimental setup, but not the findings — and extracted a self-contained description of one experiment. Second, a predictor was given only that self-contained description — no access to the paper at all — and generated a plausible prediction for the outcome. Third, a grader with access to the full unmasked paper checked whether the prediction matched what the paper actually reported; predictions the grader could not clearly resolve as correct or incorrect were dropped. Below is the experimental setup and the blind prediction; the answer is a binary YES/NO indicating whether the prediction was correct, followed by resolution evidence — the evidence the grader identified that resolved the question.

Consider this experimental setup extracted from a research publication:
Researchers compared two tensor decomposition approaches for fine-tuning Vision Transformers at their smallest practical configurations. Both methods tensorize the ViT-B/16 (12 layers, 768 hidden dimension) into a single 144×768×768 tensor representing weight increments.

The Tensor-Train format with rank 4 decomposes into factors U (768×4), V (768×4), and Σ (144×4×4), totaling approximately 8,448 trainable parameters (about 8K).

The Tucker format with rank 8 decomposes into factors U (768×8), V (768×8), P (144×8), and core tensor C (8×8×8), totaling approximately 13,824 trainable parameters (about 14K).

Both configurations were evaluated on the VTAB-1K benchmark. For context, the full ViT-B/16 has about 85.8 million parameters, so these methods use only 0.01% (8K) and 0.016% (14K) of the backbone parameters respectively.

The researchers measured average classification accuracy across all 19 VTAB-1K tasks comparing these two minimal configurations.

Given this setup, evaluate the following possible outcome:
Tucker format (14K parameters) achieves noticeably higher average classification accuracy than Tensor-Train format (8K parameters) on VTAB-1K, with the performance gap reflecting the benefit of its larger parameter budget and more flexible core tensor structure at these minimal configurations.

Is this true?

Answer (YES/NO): NO